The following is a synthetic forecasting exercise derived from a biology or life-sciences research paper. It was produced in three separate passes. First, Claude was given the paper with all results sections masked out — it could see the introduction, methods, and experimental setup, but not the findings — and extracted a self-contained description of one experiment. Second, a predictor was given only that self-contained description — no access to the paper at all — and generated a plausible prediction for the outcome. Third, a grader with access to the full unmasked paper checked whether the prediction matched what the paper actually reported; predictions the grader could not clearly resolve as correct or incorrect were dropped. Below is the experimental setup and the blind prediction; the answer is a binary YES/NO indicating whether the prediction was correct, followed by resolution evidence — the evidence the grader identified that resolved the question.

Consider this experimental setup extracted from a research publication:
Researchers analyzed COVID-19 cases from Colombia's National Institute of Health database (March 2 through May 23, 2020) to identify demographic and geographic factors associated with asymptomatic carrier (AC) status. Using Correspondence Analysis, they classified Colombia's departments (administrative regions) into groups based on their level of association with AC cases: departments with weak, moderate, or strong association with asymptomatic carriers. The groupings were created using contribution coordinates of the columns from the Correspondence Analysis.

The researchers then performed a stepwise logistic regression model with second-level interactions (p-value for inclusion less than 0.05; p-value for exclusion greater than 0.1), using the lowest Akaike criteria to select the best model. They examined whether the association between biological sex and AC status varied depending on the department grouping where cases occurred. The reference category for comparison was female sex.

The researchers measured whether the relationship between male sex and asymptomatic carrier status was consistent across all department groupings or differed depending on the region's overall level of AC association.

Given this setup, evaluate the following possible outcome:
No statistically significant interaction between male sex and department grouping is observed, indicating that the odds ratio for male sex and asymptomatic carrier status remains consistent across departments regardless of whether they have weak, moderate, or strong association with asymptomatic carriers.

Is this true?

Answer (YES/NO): NO